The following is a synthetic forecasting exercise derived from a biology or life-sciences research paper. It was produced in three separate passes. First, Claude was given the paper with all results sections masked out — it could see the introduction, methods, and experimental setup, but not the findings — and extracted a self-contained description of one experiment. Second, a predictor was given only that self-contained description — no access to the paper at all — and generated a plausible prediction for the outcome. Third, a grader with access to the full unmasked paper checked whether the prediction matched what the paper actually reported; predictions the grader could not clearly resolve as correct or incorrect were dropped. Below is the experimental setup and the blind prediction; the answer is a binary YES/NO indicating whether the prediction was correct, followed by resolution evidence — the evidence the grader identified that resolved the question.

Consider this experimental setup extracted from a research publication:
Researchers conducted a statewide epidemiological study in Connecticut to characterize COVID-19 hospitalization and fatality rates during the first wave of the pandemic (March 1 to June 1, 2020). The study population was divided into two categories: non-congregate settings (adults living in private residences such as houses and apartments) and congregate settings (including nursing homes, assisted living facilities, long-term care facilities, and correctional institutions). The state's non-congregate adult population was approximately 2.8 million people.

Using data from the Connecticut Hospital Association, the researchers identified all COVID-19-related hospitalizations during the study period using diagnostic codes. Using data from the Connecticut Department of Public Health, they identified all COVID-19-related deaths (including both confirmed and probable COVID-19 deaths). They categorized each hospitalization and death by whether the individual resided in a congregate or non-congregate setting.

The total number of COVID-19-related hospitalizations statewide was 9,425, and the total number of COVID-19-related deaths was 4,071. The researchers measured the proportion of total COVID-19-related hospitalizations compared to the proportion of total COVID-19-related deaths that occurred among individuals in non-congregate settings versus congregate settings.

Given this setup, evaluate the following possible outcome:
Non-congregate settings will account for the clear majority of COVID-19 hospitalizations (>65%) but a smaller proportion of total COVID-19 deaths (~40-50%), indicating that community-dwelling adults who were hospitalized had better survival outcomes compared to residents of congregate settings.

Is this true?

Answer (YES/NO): NO